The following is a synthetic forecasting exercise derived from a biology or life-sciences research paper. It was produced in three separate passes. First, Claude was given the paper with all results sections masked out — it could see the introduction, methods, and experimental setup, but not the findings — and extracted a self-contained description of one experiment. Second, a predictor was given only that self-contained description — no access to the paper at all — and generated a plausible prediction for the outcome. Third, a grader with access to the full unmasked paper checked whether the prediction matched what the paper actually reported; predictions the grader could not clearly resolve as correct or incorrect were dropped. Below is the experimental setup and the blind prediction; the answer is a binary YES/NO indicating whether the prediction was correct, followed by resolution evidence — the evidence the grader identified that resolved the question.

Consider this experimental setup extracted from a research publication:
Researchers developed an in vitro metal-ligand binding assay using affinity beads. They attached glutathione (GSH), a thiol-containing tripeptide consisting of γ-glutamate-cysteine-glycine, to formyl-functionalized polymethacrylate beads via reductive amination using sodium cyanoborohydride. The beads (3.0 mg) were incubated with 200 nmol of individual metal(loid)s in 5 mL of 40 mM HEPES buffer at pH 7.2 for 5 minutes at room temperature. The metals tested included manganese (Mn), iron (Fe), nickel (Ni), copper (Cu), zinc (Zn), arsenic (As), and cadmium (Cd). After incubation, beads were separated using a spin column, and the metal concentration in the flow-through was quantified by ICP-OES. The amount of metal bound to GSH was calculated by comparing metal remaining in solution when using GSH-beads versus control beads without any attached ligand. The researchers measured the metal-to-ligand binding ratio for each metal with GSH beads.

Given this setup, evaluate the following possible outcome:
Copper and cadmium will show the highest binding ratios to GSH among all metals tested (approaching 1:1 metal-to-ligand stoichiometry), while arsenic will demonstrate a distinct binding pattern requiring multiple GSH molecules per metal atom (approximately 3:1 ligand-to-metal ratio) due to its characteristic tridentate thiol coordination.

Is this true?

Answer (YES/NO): NO